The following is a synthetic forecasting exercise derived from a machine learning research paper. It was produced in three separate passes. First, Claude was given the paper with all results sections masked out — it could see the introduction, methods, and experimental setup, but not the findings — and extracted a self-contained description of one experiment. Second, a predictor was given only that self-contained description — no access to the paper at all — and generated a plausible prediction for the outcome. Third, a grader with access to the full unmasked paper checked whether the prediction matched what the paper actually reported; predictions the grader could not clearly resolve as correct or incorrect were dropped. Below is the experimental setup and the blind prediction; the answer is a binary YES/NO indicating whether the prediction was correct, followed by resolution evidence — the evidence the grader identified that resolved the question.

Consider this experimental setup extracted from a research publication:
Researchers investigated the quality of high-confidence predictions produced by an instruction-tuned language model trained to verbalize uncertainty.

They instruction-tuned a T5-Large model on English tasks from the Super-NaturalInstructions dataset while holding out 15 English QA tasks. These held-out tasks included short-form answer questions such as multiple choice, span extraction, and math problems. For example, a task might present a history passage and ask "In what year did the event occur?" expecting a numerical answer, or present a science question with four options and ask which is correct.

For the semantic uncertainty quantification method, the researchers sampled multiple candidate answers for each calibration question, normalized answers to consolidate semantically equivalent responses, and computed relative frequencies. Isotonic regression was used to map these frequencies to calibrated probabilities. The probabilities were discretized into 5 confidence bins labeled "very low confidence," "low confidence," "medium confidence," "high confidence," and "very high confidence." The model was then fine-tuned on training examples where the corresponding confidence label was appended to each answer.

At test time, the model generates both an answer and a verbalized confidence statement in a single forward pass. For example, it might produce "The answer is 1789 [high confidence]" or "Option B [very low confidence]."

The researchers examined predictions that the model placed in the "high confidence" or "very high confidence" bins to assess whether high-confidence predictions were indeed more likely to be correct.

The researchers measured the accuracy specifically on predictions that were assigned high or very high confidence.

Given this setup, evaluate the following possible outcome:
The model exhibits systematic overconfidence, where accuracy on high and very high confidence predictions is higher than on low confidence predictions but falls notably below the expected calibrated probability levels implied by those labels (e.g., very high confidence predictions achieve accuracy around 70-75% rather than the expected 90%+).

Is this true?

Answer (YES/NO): NO